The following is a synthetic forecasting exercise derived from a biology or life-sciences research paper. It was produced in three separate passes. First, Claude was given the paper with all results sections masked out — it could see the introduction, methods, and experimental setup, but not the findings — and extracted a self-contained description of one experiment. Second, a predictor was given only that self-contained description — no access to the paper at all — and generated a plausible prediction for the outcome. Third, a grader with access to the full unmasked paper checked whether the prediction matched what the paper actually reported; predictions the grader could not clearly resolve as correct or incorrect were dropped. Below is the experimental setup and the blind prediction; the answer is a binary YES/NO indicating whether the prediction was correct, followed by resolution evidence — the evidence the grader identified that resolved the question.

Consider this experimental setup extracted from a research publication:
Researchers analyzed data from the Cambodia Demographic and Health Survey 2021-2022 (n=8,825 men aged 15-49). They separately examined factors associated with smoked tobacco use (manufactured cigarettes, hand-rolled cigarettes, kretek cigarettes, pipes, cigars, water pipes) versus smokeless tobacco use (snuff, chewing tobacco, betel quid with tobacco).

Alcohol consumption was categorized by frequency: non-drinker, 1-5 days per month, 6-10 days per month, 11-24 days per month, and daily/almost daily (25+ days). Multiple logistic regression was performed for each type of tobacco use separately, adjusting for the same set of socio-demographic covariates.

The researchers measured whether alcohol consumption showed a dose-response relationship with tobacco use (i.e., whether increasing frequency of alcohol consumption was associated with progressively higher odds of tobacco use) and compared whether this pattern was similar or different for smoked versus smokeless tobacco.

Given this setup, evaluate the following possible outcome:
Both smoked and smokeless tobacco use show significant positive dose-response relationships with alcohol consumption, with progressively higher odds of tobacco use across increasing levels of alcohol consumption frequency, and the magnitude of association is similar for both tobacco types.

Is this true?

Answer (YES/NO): NO